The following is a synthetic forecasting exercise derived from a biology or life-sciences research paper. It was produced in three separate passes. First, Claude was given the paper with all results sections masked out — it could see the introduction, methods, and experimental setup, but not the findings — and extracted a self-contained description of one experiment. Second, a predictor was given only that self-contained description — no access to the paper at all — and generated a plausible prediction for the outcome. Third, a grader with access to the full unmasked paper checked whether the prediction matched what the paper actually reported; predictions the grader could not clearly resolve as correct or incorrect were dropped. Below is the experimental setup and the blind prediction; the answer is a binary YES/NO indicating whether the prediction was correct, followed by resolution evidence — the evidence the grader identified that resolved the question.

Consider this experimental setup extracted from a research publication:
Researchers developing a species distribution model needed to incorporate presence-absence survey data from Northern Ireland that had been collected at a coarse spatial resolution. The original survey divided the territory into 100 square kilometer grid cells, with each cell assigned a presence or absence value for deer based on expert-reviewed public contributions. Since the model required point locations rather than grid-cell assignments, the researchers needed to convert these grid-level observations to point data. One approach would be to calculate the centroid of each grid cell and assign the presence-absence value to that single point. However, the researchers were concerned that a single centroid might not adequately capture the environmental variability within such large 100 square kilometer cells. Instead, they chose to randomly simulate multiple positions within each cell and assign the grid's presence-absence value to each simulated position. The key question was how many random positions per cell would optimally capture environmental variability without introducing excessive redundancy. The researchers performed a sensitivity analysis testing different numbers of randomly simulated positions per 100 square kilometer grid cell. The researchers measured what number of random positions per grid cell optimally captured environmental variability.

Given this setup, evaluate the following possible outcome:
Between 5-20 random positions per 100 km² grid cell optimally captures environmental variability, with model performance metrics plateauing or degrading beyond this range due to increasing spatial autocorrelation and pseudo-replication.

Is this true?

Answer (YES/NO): YES